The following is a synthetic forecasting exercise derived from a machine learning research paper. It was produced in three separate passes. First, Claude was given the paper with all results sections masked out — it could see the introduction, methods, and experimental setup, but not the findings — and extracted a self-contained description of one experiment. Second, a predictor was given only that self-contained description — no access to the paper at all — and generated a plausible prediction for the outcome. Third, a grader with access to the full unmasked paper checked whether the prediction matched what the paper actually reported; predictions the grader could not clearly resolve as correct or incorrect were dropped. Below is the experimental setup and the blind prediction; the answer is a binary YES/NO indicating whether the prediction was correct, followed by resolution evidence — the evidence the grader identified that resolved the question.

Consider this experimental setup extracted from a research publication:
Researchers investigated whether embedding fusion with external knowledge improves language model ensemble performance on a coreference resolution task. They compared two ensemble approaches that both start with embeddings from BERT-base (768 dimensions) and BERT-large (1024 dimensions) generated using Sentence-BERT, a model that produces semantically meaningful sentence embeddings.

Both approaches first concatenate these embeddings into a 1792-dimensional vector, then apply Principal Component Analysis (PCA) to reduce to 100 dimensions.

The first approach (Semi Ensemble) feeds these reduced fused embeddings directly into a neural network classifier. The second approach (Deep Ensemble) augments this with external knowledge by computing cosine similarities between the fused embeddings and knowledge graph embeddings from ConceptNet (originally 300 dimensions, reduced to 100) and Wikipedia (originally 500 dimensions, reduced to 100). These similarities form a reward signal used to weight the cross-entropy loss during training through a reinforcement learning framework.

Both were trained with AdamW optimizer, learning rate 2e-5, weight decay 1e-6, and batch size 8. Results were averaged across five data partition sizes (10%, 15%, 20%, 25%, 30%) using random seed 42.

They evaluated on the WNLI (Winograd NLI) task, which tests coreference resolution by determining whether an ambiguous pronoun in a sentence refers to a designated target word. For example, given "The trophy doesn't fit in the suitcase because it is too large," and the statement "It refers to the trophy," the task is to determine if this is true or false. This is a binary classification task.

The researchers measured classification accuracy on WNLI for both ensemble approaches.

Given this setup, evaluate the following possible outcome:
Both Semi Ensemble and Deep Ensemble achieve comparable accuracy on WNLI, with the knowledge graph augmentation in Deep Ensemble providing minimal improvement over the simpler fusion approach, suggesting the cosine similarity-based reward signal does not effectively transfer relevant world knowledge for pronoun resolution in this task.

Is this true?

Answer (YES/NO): NO